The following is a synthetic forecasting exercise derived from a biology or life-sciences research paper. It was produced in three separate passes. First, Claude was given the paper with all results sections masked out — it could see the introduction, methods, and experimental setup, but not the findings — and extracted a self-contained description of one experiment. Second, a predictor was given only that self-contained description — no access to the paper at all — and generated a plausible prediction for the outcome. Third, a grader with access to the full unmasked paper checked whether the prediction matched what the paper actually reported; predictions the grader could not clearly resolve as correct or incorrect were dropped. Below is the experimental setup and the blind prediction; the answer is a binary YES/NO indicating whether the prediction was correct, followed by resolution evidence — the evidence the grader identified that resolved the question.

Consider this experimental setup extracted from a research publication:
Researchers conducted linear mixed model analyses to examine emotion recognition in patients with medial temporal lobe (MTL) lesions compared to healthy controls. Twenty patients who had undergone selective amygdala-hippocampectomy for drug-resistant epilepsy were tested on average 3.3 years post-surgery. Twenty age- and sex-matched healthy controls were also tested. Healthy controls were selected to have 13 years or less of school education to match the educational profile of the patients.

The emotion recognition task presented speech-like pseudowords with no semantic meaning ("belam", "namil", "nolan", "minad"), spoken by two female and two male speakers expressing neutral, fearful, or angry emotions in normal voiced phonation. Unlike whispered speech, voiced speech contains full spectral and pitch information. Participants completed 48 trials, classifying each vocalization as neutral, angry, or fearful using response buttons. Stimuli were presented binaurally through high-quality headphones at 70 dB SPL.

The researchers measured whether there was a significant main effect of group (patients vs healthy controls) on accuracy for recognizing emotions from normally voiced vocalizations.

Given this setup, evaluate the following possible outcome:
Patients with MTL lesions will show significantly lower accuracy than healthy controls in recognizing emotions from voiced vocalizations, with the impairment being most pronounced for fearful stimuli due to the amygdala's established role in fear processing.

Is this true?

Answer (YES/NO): NO